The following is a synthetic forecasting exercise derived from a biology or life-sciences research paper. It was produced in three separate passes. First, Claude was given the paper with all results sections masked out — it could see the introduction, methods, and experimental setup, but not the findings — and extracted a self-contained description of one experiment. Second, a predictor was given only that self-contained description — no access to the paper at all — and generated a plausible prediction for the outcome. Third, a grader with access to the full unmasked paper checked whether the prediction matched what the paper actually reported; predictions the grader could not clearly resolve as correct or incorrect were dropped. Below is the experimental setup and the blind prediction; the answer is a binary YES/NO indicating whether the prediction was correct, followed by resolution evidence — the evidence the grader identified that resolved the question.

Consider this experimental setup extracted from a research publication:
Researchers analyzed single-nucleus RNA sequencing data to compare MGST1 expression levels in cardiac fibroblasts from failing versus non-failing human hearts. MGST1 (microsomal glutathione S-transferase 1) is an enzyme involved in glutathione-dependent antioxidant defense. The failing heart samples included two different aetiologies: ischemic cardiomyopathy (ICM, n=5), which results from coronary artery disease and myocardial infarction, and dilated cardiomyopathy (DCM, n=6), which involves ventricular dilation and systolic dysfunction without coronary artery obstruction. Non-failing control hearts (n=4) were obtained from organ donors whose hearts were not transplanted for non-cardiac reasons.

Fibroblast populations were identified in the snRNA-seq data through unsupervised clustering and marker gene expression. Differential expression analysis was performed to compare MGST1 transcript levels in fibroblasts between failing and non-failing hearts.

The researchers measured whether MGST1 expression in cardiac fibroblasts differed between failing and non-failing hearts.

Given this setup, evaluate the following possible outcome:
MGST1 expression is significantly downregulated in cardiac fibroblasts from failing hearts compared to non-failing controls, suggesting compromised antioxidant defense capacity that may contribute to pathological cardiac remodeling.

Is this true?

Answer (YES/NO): YES